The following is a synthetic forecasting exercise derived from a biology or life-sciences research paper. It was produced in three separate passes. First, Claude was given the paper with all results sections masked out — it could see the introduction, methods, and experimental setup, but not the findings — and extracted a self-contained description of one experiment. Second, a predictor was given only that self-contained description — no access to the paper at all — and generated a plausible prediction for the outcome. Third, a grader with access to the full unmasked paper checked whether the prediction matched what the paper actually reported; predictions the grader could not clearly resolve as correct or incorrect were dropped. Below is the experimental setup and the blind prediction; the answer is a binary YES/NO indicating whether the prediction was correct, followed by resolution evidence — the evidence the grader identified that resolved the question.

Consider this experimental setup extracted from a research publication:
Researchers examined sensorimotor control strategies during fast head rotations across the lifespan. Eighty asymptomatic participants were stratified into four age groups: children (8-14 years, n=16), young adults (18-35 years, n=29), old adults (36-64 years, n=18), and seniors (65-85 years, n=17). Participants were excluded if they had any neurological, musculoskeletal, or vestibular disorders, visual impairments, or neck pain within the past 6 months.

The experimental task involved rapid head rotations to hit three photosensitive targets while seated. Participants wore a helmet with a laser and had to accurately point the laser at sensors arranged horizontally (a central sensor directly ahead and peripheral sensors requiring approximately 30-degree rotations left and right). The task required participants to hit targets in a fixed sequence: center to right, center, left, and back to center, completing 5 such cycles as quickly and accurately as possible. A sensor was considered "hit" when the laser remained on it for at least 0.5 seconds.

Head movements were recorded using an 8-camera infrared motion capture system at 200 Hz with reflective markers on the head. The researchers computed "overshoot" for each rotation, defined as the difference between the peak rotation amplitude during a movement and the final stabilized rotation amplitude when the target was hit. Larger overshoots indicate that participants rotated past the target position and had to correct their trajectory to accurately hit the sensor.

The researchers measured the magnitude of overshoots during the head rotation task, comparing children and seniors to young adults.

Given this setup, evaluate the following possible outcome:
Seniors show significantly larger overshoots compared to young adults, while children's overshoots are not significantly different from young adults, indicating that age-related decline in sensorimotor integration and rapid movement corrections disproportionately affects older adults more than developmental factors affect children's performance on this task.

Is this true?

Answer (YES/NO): NO